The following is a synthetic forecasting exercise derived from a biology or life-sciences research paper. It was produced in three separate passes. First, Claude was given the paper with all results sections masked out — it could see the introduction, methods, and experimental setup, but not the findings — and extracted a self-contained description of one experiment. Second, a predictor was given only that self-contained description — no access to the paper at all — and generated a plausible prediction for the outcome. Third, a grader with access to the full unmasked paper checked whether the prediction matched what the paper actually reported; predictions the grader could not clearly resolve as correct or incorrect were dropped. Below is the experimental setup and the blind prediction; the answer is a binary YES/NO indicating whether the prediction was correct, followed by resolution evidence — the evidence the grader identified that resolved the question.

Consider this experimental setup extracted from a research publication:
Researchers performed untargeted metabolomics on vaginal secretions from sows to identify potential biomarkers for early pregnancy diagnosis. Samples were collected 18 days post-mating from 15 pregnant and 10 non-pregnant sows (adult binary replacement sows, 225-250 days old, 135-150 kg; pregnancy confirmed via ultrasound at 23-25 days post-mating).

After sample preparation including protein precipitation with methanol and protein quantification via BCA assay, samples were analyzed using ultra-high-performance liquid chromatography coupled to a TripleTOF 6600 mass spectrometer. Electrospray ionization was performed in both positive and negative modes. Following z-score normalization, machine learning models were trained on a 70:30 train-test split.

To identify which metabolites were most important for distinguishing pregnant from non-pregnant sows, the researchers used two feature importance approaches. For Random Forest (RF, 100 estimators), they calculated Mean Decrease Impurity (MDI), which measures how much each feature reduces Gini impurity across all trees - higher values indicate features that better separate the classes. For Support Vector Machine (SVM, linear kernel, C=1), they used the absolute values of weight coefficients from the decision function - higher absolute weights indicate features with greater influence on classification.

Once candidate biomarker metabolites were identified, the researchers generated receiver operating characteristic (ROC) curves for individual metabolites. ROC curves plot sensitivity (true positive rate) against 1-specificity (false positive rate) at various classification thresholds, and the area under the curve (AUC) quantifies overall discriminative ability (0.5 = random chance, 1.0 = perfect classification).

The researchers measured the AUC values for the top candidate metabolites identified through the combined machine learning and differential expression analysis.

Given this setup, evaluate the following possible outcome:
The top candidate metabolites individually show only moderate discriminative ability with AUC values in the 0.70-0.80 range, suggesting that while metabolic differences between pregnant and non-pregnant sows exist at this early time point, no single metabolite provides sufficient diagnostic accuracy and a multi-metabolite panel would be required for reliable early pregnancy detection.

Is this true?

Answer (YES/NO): NO